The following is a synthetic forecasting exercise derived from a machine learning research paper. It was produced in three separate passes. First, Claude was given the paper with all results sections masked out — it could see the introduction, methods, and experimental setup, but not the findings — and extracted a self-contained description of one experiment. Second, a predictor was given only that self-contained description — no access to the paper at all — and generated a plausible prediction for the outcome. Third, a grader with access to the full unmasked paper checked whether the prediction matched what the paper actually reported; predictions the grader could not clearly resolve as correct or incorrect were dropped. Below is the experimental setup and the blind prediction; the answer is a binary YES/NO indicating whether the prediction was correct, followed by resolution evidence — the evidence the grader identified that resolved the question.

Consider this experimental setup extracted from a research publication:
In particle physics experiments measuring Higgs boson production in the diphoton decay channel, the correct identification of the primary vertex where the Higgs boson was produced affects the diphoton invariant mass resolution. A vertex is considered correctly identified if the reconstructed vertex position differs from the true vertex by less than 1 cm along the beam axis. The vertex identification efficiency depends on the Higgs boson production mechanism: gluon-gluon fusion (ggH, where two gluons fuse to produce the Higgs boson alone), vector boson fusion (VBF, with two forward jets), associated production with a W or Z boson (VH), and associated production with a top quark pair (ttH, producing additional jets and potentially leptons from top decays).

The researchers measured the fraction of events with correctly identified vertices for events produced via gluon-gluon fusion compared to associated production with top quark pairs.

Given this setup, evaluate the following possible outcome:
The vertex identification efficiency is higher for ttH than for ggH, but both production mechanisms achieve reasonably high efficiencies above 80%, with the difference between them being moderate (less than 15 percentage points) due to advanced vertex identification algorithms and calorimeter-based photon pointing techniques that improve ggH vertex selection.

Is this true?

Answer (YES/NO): NO